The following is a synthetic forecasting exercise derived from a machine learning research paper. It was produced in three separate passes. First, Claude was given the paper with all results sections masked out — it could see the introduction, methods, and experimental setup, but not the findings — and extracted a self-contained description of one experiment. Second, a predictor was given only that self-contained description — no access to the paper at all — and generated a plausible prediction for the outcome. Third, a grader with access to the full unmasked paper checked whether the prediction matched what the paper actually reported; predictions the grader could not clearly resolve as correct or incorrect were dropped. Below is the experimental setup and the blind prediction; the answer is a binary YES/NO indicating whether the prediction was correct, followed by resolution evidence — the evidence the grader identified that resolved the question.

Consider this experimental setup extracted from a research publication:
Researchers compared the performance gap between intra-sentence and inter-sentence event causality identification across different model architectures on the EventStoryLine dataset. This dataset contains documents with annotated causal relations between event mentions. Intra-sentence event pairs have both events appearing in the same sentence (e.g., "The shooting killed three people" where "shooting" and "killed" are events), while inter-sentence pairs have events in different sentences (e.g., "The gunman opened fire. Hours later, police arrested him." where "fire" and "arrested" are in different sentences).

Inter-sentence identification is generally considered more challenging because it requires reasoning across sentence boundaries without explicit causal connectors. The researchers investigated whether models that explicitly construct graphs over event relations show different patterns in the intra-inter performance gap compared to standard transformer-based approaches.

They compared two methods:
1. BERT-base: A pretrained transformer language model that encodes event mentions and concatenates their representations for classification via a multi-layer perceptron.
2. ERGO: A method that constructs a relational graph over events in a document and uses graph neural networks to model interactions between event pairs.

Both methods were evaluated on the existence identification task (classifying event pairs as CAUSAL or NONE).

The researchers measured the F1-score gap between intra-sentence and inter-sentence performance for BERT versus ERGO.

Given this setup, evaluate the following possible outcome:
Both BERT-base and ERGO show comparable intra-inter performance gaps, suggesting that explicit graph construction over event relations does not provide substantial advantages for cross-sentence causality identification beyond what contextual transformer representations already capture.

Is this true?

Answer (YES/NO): NO